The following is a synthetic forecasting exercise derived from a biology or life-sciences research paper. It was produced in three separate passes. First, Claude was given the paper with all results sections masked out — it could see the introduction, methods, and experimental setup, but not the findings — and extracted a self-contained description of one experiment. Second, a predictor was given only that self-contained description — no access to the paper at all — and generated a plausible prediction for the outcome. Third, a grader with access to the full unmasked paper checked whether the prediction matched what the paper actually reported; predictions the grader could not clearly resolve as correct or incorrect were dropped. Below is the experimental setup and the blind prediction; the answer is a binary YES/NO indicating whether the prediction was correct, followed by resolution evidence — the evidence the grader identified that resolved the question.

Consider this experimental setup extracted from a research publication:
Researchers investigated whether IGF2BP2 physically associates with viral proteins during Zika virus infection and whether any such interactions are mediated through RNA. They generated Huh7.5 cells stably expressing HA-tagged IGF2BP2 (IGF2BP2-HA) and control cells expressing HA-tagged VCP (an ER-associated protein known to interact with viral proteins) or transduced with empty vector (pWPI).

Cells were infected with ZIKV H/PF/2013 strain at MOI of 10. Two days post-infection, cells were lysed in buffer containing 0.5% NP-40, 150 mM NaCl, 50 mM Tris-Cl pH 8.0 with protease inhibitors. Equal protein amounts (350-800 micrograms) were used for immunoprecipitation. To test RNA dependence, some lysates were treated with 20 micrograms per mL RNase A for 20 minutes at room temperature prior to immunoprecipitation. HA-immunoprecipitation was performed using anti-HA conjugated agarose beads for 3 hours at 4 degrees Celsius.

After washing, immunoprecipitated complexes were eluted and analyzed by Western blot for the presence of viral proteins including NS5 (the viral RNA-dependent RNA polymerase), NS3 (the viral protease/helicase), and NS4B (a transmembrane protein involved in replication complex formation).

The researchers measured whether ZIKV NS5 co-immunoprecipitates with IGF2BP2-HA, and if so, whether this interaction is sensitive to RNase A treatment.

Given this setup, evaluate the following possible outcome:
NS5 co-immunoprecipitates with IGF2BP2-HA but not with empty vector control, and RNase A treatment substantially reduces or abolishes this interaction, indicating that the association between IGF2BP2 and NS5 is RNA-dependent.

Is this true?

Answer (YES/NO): YES